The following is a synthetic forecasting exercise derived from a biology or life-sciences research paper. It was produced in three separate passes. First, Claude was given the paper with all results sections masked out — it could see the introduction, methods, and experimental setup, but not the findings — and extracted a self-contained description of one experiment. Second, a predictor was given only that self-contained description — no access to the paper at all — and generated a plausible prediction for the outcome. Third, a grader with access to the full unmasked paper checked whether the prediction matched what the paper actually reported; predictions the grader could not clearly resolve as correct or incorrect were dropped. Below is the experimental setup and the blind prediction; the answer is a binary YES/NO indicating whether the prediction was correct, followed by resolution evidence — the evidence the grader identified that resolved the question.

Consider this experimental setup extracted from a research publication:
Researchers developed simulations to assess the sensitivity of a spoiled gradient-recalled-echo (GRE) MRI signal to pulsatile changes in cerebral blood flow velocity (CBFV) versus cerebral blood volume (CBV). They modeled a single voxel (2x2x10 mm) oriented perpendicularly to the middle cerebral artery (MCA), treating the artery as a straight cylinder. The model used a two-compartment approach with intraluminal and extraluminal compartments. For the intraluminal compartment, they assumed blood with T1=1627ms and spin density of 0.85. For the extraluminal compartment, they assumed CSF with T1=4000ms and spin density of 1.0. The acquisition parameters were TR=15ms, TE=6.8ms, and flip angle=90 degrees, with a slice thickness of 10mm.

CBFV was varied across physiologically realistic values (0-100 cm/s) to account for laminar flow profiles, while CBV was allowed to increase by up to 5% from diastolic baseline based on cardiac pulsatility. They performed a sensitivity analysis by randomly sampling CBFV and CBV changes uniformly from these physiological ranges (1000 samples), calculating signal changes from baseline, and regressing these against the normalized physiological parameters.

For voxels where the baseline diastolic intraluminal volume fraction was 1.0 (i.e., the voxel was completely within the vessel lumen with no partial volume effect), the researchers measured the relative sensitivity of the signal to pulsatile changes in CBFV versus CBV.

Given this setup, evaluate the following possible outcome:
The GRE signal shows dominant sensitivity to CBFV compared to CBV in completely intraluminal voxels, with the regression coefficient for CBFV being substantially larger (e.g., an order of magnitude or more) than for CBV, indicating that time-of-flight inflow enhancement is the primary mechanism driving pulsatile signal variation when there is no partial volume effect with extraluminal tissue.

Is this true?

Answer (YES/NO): YES